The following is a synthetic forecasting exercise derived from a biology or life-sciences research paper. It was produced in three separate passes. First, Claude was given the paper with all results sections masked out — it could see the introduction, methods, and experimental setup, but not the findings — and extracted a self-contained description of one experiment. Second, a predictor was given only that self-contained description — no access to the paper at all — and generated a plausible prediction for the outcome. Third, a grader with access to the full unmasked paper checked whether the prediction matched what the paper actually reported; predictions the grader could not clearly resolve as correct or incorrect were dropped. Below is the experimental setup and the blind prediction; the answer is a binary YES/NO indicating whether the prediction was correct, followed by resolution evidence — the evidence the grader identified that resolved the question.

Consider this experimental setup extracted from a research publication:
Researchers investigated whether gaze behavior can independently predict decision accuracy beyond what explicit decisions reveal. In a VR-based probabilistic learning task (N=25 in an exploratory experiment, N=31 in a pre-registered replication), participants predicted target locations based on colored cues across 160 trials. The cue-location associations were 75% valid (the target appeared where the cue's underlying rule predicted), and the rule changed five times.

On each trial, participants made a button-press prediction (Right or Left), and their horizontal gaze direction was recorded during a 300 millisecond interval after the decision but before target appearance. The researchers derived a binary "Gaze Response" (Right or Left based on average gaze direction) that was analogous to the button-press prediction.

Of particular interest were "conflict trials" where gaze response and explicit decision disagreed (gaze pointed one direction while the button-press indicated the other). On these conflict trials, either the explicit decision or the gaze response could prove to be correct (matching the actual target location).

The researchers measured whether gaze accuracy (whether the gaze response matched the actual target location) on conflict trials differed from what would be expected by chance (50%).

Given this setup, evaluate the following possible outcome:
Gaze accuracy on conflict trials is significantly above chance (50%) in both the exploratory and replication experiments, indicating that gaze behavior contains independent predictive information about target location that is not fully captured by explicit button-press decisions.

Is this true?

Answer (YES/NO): NO